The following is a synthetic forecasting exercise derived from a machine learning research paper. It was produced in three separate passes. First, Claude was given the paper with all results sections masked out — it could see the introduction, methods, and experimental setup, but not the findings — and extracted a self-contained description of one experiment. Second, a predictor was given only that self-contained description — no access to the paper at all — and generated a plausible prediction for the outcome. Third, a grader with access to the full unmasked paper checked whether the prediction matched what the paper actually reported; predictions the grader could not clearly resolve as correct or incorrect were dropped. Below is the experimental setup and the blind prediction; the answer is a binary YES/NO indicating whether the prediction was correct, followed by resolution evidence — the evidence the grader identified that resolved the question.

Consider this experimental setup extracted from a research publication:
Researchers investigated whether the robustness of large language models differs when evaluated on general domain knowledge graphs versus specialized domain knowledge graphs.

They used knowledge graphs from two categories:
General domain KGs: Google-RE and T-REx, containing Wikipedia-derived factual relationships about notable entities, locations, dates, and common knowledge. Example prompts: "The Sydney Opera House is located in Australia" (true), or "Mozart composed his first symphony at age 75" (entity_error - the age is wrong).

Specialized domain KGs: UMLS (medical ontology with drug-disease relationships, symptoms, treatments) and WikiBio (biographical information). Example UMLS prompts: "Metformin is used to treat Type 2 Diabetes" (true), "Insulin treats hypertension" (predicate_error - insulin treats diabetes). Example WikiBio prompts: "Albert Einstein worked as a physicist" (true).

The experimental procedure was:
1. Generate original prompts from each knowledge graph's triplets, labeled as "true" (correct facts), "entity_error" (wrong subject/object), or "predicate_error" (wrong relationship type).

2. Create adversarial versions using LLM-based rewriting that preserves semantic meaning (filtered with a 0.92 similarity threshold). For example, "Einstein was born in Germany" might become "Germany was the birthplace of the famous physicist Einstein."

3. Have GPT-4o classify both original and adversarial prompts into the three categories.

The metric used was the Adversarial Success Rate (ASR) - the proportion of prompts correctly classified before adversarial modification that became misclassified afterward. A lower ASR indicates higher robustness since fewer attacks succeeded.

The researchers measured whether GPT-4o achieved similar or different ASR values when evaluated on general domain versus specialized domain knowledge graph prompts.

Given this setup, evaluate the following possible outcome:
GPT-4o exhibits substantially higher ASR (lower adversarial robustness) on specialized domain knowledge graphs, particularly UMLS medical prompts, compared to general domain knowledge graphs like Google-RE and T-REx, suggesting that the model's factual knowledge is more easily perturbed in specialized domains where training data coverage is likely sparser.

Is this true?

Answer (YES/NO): NO